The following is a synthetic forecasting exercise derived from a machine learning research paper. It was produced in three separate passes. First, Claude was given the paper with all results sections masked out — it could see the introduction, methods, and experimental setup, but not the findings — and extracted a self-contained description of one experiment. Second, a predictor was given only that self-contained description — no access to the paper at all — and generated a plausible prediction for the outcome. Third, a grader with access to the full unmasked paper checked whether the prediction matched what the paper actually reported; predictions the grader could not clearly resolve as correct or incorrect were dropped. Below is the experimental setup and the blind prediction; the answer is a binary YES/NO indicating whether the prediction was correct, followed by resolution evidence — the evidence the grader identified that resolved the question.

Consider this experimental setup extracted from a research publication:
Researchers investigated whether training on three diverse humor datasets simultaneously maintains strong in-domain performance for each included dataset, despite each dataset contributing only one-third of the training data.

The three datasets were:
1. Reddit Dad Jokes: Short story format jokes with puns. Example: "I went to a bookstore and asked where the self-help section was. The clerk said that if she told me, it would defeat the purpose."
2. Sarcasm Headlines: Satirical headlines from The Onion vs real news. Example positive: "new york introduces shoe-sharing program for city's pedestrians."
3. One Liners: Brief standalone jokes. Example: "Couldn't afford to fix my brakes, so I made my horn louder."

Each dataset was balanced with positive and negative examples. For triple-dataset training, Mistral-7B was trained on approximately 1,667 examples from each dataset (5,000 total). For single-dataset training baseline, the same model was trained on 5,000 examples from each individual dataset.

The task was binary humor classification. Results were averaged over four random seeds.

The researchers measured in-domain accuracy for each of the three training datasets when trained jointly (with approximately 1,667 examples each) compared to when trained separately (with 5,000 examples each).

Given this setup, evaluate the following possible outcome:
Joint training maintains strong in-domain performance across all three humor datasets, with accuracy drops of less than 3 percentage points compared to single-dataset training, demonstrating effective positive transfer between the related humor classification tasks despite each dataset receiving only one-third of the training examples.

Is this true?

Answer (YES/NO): YES